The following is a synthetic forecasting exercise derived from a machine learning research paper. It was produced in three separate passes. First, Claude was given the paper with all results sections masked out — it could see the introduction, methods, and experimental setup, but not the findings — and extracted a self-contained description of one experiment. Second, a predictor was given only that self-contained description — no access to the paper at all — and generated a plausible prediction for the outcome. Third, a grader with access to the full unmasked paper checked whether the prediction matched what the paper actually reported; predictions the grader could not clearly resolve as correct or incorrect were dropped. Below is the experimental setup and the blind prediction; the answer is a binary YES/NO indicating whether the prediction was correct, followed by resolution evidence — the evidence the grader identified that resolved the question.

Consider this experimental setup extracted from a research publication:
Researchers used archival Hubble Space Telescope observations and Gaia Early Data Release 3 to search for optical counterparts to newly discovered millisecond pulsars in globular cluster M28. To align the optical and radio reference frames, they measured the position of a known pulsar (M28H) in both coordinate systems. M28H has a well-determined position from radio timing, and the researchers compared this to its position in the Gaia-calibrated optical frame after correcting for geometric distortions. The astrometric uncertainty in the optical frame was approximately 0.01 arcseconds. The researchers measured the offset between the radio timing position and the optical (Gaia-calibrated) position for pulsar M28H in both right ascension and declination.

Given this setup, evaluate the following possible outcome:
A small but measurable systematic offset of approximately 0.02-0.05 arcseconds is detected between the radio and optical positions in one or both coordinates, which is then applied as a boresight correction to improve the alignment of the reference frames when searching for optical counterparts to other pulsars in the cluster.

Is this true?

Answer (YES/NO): NO